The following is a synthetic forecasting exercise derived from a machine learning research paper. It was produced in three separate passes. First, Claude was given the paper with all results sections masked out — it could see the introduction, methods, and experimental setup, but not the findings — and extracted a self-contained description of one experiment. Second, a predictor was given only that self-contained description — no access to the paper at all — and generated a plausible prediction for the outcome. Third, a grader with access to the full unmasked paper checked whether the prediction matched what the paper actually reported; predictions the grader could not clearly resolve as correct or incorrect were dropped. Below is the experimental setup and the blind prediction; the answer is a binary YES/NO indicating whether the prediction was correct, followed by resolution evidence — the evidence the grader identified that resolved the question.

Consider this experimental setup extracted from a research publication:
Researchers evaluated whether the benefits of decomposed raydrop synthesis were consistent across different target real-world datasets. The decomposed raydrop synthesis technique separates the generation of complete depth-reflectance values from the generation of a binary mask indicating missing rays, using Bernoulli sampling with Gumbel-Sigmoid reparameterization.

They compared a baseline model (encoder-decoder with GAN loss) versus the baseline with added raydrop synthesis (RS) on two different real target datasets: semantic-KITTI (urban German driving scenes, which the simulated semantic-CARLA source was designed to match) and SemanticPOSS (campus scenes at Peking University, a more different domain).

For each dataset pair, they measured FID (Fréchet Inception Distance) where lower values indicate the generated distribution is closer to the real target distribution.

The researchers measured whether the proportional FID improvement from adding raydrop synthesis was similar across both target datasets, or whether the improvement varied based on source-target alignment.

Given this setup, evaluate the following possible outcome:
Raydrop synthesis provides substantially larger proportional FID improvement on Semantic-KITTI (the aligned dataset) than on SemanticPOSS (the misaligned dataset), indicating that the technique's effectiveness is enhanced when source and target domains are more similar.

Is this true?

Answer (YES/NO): YES